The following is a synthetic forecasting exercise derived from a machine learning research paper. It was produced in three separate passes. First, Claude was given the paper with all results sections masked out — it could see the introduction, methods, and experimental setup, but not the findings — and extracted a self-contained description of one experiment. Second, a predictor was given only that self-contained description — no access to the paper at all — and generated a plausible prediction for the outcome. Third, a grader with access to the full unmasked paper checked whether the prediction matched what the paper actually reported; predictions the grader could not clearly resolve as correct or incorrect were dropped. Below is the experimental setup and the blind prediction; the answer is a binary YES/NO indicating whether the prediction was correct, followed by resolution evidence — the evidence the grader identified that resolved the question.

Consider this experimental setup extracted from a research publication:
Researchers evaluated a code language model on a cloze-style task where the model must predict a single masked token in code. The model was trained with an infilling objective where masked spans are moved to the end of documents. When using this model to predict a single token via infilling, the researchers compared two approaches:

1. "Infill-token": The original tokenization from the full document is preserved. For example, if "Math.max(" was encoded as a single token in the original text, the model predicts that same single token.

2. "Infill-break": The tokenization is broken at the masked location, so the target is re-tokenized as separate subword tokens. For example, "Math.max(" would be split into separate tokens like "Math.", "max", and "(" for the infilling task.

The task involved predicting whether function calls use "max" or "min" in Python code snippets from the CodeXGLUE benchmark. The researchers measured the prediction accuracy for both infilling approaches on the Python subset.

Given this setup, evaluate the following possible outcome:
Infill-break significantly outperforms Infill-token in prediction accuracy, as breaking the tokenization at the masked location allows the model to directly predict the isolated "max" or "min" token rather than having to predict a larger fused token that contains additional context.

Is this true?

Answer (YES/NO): NO